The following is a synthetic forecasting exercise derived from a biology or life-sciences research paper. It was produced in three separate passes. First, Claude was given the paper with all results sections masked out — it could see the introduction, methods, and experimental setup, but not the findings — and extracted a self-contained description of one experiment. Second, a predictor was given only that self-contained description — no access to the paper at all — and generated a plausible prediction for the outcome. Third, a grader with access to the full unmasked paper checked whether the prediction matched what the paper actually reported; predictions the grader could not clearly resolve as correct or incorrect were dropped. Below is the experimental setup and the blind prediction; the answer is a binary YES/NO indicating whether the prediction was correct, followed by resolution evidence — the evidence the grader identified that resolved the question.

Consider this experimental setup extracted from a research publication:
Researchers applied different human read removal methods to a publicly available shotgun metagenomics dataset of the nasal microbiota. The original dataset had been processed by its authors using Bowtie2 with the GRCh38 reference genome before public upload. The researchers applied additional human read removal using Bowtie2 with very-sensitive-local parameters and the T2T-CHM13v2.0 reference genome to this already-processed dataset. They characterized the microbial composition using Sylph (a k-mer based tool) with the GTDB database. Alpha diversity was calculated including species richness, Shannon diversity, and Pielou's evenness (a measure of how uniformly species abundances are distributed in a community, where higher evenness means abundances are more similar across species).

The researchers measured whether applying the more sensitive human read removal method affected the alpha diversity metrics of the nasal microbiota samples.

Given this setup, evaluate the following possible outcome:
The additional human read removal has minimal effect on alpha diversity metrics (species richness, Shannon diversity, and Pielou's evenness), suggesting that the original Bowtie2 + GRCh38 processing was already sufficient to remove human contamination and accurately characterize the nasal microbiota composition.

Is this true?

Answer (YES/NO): NO